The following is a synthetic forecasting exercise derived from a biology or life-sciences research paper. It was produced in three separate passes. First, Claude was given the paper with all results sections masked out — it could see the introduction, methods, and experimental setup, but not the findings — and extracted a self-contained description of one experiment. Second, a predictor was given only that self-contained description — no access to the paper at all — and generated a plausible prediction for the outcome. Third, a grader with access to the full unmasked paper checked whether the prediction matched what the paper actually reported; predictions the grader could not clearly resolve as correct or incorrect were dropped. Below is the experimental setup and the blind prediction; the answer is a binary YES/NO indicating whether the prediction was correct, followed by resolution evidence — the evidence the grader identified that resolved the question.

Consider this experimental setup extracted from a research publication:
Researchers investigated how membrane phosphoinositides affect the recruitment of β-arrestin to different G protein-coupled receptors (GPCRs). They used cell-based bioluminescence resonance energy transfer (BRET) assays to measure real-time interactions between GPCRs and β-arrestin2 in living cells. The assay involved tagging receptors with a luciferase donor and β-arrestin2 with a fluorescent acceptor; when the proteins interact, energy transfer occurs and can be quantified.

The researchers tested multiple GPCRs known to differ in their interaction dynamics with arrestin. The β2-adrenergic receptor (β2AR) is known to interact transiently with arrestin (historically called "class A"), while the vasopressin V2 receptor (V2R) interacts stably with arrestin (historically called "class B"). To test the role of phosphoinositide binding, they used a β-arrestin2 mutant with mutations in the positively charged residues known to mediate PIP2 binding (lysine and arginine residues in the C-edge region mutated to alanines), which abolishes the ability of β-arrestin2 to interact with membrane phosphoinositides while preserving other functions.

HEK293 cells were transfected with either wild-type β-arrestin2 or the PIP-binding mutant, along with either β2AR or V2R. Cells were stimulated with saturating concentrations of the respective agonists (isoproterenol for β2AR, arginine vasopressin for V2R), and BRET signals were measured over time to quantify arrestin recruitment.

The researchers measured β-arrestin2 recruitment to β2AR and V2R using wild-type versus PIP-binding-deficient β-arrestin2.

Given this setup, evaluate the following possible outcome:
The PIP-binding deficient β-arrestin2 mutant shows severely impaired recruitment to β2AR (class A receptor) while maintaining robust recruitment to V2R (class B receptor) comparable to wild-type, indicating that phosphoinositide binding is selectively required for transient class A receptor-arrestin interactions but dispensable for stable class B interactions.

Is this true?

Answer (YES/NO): YES